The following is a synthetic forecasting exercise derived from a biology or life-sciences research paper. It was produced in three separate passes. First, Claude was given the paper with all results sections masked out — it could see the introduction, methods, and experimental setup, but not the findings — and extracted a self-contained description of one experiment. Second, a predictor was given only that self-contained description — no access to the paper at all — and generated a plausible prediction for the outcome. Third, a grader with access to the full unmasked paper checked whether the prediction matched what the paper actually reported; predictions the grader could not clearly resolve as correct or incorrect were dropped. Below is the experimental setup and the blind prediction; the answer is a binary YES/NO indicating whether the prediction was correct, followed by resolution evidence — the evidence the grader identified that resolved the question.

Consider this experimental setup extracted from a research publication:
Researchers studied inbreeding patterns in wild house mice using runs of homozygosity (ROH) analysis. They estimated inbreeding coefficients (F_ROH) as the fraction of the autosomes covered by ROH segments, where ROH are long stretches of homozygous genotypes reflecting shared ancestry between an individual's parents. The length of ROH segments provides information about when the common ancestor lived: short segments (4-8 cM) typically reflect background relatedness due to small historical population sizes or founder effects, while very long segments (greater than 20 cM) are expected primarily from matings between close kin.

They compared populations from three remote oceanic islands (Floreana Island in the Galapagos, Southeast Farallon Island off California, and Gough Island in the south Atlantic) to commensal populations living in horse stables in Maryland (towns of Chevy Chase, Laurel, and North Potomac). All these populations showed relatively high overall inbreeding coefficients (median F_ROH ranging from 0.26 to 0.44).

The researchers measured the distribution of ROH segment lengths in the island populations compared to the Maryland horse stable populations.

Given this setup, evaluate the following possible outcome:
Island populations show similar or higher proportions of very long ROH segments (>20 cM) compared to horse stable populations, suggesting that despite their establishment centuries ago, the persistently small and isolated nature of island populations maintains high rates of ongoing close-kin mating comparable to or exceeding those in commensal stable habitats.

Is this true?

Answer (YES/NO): NO